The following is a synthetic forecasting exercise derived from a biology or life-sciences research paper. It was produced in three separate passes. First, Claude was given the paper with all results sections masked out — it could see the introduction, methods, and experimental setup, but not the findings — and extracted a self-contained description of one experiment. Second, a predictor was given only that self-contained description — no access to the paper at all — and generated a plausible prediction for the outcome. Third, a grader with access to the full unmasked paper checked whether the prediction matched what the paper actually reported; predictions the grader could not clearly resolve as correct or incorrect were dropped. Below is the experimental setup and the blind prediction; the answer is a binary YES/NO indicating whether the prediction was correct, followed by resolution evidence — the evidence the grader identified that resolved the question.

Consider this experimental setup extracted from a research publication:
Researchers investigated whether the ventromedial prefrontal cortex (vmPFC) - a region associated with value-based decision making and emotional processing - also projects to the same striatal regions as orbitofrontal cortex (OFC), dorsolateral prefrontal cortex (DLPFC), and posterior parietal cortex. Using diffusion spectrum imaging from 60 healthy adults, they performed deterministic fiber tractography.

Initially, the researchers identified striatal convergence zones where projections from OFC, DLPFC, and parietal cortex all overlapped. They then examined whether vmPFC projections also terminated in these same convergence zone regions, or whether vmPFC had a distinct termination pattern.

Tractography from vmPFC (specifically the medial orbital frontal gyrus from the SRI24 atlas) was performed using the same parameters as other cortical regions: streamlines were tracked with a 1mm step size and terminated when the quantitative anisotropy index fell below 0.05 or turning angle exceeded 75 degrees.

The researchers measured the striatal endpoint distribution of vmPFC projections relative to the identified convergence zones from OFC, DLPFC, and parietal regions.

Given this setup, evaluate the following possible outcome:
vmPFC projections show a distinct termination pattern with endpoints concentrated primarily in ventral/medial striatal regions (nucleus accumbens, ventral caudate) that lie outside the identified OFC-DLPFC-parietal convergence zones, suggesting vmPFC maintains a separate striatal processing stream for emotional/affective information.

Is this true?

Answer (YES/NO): YES